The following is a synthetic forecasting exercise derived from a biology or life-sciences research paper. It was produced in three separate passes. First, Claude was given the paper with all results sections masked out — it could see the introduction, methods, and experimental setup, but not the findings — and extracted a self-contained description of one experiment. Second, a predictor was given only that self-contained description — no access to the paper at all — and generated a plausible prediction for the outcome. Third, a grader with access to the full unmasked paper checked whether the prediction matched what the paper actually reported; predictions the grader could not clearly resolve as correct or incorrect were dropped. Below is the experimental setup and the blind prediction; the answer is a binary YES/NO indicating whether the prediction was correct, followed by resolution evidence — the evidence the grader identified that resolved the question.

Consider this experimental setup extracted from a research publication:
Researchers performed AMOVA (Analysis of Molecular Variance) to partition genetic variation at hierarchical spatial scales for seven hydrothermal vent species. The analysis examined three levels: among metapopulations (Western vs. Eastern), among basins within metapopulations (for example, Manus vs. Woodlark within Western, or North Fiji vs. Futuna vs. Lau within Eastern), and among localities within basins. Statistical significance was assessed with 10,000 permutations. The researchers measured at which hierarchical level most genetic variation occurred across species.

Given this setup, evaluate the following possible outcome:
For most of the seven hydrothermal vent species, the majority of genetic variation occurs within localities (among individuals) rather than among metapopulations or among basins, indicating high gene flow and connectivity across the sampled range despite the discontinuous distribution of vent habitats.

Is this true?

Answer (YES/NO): NO